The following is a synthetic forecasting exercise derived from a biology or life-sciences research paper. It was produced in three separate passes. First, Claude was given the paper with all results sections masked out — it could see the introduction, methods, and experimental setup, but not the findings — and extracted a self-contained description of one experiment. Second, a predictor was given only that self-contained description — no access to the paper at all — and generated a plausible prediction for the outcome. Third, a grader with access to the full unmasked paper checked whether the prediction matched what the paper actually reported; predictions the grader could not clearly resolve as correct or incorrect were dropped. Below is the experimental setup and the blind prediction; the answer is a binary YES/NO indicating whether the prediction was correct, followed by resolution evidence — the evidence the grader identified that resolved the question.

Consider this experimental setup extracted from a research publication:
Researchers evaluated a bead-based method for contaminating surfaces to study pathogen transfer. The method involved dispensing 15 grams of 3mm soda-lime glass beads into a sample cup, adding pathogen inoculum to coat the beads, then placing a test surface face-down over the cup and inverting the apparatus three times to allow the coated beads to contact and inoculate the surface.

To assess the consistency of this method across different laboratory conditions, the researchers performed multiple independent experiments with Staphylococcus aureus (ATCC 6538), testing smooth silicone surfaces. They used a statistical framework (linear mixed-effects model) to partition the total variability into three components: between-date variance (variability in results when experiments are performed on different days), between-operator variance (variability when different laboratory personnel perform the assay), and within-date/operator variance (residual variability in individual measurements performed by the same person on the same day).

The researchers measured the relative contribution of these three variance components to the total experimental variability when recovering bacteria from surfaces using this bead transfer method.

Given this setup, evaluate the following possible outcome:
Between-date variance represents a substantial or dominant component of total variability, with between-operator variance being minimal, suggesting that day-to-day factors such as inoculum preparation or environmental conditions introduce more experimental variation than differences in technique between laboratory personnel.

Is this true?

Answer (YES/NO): NO